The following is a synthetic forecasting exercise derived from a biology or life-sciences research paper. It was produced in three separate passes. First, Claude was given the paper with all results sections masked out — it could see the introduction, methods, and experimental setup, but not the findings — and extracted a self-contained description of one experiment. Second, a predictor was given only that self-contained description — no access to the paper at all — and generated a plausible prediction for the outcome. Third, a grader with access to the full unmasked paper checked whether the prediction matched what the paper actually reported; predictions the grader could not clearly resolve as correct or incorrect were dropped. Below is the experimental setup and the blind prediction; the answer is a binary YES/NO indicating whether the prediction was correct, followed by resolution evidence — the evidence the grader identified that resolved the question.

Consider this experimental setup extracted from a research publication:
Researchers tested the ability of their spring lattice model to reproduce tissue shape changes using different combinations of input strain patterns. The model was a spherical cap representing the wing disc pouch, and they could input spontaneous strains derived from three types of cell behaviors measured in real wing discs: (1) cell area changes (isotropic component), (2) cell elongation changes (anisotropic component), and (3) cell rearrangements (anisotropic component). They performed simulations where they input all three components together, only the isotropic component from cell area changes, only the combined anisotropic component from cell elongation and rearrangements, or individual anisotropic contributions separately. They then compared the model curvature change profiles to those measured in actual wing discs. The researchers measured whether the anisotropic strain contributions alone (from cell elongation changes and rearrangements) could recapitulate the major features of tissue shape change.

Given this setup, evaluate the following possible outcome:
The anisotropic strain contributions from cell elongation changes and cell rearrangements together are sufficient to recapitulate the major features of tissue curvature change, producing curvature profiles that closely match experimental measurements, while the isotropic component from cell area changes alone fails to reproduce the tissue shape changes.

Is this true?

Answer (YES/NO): NO